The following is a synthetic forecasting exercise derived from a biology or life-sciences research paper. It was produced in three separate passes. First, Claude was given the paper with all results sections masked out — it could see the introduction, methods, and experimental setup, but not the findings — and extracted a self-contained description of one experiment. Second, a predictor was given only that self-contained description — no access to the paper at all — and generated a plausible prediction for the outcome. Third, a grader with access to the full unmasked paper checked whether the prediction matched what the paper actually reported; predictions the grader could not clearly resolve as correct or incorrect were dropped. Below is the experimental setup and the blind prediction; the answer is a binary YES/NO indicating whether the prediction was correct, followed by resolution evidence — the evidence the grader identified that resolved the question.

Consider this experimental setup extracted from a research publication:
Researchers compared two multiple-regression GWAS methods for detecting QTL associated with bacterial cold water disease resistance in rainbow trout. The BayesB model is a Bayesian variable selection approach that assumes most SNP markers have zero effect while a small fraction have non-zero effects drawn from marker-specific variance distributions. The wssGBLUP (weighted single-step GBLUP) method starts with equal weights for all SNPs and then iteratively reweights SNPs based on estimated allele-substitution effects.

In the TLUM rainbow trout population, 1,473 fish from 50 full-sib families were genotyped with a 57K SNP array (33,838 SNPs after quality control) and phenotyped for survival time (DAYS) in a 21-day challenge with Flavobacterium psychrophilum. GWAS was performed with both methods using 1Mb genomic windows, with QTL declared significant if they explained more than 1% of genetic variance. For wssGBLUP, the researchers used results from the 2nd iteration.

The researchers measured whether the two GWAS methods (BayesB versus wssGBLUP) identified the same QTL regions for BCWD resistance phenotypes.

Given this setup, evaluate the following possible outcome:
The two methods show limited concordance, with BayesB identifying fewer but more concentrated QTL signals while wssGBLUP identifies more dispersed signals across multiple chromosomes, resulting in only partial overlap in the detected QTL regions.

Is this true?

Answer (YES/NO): NO